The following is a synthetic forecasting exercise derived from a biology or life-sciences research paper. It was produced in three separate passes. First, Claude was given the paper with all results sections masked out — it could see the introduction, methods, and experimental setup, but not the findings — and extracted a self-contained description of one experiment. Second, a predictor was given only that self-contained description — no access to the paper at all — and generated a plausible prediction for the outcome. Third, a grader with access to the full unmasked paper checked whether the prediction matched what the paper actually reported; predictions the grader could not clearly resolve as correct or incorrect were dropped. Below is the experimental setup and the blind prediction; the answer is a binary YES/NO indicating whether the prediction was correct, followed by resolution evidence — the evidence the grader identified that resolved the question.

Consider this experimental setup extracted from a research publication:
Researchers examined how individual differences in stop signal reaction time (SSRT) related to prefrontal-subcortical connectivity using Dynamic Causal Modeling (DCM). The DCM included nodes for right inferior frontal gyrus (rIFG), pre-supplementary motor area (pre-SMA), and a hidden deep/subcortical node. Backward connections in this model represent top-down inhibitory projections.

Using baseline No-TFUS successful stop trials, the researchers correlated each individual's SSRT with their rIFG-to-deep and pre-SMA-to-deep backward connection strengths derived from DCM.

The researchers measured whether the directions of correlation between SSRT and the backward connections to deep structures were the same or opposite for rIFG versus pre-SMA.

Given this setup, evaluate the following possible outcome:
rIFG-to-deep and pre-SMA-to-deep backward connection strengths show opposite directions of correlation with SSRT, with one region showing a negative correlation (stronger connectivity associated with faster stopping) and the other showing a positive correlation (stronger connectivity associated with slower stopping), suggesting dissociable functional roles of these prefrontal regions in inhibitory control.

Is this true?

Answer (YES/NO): YES